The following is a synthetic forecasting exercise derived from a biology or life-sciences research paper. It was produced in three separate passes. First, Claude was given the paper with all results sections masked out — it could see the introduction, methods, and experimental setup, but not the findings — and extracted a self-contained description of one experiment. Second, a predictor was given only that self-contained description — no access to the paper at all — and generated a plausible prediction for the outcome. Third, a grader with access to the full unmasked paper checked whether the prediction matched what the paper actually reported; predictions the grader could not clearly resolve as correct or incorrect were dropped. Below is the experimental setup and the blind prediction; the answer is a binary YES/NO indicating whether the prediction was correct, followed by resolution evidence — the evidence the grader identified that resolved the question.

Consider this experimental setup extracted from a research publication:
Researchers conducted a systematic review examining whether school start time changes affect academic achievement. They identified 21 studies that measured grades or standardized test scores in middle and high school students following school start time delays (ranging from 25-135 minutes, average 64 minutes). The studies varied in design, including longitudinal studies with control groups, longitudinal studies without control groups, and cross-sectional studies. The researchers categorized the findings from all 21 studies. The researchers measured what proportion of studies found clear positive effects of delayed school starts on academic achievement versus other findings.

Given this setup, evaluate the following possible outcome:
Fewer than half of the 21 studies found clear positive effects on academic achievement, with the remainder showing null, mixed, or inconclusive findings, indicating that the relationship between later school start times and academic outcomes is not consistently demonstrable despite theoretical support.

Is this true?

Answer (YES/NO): YES